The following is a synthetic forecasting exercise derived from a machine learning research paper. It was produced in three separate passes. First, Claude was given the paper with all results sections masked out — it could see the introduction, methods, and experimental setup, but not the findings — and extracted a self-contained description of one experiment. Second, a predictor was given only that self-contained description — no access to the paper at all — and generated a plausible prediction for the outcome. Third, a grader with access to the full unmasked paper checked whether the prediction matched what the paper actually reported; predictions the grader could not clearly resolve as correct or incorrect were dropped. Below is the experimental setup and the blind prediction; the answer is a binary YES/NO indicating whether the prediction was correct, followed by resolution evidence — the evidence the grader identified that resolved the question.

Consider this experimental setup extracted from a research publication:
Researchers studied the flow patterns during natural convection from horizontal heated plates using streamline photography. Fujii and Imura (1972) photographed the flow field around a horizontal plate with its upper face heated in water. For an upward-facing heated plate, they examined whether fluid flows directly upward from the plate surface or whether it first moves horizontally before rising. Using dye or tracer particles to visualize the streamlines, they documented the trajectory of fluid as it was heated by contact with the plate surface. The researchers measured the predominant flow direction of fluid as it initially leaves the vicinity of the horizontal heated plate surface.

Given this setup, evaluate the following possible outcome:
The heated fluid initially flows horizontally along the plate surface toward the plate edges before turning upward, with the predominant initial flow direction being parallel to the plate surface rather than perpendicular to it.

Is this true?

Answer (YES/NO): NO